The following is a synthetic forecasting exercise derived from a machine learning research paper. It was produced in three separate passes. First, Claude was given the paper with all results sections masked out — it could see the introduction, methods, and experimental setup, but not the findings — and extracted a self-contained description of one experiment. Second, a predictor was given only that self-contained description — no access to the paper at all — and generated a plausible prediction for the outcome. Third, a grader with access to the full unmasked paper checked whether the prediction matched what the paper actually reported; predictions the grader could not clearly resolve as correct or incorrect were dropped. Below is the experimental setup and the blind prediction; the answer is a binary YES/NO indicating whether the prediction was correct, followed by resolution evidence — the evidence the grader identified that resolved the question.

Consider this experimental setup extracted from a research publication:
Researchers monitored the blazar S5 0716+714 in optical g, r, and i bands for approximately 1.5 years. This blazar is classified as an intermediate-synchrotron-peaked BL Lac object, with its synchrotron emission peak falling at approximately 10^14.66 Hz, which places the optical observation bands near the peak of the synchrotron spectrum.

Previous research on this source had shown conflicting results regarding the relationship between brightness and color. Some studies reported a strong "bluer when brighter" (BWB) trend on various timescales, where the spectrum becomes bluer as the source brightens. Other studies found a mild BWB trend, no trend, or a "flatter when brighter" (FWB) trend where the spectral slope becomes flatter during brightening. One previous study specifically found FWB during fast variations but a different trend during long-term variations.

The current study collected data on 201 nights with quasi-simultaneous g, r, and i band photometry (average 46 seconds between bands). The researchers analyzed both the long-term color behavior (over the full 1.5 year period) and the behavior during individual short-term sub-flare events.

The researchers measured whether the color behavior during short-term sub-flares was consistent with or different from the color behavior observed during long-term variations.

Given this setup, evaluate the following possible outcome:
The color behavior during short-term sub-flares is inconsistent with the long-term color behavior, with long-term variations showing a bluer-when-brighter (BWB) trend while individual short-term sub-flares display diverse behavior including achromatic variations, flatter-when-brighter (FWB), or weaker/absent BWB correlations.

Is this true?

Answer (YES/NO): NO